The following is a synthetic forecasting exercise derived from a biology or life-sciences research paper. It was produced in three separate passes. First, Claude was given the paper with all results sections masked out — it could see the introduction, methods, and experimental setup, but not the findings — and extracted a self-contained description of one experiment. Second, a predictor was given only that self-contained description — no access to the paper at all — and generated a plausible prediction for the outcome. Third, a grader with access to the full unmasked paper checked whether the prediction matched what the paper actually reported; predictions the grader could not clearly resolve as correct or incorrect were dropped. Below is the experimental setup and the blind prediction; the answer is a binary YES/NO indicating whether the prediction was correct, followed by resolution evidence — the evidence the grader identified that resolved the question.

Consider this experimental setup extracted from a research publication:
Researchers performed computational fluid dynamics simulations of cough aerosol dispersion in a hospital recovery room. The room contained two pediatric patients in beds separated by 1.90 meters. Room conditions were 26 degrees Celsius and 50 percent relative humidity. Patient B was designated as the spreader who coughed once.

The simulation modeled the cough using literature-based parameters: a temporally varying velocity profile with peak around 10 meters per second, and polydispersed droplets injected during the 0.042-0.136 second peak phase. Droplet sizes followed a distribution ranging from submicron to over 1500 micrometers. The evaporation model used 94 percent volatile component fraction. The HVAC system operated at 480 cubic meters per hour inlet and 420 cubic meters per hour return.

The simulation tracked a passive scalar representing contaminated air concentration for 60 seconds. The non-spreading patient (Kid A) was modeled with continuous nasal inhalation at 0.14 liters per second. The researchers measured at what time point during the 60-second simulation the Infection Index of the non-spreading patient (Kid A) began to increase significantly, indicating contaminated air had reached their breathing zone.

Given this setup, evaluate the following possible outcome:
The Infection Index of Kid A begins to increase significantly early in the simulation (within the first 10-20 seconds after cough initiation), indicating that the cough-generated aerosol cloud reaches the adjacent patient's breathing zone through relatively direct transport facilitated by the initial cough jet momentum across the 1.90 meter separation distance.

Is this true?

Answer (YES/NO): NO